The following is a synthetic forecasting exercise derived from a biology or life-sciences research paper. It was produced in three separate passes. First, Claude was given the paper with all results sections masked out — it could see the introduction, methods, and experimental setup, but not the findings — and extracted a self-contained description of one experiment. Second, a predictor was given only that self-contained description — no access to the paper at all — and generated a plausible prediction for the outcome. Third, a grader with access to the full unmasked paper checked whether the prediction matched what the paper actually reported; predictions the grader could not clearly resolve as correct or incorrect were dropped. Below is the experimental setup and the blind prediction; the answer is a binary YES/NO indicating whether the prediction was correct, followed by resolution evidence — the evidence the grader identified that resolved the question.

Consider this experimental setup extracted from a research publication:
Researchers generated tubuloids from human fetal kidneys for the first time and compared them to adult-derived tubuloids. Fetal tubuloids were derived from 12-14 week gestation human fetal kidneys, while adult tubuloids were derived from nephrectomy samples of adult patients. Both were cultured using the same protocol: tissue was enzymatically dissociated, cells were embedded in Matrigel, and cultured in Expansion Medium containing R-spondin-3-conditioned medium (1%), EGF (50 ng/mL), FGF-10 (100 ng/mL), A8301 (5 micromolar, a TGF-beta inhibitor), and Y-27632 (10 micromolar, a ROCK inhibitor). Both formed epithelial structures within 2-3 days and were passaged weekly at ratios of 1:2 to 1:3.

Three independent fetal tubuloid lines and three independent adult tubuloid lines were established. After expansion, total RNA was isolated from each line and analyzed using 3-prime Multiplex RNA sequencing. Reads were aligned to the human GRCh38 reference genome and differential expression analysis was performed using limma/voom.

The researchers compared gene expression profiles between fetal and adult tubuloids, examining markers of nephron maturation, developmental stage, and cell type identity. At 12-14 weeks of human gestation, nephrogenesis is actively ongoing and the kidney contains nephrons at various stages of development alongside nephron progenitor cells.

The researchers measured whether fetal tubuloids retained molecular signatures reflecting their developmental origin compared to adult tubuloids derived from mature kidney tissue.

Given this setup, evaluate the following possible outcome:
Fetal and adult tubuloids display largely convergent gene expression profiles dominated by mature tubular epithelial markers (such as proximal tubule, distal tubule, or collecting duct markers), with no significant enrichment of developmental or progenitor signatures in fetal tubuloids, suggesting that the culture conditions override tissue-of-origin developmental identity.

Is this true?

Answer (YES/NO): NO